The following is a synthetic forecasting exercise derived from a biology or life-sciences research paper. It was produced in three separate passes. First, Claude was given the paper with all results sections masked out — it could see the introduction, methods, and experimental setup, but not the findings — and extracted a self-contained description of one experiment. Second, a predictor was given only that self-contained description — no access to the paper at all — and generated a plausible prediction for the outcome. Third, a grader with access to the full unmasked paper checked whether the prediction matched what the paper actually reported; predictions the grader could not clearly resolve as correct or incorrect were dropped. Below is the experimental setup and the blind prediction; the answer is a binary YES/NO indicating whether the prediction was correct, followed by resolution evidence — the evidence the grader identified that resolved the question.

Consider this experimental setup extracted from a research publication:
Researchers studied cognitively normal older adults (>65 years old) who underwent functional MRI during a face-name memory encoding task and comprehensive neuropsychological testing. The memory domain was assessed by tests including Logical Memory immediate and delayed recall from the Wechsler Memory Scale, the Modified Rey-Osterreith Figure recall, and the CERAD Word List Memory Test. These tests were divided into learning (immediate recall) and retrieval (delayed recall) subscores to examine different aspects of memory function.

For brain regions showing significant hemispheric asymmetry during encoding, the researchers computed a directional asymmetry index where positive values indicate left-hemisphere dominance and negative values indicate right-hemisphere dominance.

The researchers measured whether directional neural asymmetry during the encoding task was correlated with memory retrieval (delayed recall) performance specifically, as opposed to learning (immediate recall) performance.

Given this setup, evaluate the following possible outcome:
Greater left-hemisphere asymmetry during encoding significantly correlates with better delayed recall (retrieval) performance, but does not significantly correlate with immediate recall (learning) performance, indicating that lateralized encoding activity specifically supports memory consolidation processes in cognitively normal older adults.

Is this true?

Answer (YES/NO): NO